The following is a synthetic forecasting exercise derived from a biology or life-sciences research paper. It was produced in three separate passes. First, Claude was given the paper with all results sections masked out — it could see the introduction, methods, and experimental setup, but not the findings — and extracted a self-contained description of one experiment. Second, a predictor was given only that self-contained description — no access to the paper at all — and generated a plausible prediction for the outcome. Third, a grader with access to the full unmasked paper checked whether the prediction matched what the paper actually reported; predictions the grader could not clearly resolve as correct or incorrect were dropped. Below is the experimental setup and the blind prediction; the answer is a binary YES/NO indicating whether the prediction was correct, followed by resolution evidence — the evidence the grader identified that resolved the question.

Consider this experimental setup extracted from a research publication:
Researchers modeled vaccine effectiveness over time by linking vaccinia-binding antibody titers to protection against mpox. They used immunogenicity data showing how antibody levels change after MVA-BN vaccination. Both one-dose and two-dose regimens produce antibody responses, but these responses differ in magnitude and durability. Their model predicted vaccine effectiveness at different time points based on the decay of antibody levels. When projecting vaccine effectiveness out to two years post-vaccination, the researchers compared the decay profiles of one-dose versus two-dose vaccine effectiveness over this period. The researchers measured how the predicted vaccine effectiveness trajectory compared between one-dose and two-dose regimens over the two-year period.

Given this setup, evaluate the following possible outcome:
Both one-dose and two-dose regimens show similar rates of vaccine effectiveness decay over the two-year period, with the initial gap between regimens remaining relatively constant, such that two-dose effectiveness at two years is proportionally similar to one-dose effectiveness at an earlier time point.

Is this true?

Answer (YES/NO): YES